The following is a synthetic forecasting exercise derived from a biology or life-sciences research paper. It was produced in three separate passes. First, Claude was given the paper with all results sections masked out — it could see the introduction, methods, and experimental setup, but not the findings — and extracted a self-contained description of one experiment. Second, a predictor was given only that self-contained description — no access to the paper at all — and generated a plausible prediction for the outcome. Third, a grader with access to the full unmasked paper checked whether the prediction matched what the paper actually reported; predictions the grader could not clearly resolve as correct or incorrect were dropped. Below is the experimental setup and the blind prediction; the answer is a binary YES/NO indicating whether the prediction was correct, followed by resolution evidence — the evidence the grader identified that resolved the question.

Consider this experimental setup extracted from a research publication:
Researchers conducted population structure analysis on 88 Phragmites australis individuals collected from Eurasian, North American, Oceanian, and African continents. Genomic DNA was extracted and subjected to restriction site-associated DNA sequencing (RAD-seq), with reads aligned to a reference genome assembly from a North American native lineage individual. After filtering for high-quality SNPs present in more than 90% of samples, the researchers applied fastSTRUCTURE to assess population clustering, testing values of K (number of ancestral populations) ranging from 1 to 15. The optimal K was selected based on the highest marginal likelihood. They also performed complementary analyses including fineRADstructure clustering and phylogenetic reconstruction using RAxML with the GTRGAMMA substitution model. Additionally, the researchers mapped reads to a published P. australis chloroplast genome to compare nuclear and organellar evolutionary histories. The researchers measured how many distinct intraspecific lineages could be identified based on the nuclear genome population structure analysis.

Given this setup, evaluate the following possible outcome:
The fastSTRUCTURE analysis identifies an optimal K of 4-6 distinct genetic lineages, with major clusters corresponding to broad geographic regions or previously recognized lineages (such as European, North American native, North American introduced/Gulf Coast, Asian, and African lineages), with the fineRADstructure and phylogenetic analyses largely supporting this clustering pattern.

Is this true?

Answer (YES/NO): YES